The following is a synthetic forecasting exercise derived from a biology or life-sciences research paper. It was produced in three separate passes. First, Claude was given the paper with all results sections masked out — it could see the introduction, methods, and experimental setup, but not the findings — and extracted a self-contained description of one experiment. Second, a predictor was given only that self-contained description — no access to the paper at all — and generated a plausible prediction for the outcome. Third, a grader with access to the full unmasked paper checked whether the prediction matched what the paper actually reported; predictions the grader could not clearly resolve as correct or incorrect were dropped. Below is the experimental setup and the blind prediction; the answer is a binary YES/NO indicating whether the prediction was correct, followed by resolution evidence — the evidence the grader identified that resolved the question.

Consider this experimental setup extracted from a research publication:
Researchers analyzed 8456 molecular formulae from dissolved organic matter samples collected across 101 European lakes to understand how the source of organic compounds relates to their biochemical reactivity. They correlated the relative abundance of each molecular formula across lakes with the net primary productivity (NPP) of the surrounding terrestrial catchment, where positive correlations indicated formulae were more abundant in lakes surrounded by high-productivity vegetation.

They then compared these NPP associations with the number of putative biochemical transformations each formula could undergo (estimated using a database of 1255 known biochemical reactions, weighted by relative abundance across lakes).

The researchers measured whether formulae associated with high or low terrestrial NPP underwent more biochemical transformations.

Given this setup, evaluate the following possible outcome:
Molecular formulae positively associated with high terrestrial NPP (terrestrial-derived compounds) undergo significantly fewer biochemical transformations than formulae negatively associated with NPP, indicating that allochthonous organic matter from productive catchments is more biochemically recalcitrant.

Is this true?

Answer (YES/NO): NO